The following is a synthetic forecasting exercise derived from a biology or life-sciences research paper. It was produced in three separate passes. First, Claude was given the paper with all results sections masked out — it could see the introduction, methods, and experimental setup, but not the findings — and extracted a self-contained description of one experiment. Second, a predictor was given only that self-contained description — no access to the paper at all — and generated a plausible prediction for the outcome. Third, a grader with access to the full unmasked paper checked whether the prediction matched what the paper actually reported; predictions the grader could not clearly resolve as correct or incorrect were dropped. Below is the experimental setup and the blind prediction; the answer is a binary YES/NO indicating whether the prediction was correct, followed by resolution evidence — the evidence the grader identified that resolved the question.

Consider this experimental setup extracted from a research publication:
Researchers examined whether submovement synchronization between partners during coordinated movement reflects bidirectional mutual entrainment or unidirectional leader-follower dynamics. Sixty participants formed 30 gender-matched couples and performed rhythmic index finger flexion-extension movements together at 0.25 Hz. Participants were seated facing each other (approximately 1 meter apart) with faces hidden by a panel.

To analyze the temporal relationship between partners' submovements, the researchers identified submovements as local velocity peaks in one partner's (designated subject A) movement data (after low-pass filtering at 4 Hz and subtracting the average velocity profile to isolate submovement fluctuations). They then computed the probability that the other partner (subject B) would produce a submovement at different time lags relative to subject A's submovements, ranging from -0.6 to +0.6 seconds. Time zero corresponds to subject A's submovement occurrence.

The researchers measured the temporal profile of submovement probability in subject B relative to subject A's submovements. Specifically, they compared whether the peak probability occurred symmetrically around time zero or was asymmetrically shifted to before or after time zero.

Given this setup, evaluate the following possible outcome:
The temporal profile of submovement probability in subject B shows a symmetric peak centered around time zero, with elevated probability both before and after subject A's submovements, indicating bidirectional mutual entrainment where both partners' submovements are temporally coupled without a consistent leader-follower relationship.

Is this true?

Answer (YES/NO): YES